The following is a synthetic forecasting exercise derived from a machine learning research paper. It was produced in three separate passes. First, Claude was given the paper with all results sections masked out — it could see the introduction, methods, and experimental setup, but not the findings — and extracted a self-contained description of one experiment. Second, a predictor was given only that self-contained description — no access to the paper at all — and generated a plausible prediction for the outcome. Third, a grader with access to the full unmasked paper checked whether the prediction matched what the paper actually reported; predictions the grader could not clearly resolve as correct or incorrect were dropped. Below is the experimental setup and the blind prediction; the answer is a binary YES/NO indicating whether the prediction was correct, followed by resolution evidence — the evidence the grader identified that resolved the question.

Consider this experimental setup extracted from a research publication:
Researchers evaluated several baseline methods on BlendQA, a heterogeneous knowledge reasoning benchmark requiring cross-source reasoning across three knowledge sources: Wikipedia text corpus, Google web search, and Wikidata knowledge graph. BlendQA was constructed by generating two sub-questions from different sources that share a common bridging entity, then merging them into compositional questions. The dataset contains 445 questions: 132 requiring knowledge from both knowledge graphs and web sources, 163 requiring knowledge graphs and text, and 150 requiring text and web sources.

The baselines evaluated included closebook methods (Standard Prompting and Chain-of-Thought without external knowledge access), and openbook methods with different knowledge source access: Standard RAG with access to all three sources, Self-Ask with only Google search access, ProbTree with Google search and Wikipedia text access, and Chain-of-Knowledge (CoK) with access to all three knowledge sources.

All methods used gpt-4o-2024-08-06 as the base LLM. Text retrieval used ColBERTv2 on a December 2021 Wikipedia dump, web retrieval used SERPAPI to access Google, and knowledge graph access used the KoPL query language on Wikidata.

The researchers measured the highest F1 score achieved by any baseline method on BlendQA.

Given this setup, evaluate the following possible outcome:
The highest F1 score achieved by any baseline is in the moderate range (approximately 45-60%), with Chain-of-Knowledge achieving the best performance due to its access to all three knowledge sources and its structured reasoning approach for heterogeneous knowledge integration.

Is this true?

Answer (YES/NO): NO